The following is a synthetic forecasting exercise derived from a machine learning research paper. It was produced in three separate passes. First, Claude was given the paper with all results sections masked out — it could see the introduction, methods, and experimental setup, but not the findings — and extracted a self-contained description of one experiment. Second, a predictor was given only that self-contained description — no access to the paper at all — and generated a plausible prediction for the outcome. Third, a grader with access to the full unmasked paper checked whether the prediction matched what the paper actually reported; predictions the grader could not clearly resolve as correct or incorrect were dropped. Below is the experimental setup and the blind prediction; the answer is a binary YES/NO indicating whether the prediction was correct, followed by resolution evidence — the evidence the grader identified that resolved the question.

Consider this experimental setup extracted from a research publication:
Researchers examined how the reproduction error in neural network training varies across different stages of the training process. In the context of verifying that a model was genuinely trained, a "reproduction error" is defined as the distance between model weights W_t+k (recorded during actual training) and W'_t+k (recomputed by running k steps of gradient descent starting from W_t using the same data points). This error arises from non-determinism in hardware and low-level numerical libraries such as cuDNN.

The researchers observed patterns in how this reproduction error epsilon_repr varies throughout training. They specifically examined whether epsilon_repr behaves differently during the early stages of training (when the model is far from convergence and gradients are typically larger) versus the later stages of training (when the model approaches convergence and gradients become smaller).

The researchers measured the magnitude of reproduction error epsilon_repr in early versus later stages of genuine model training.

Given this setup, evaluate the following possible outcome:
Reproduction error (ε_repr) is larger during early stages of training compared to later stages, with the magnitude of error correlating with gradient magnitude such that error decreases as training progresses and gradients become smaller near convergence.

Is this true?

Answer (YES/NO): YES